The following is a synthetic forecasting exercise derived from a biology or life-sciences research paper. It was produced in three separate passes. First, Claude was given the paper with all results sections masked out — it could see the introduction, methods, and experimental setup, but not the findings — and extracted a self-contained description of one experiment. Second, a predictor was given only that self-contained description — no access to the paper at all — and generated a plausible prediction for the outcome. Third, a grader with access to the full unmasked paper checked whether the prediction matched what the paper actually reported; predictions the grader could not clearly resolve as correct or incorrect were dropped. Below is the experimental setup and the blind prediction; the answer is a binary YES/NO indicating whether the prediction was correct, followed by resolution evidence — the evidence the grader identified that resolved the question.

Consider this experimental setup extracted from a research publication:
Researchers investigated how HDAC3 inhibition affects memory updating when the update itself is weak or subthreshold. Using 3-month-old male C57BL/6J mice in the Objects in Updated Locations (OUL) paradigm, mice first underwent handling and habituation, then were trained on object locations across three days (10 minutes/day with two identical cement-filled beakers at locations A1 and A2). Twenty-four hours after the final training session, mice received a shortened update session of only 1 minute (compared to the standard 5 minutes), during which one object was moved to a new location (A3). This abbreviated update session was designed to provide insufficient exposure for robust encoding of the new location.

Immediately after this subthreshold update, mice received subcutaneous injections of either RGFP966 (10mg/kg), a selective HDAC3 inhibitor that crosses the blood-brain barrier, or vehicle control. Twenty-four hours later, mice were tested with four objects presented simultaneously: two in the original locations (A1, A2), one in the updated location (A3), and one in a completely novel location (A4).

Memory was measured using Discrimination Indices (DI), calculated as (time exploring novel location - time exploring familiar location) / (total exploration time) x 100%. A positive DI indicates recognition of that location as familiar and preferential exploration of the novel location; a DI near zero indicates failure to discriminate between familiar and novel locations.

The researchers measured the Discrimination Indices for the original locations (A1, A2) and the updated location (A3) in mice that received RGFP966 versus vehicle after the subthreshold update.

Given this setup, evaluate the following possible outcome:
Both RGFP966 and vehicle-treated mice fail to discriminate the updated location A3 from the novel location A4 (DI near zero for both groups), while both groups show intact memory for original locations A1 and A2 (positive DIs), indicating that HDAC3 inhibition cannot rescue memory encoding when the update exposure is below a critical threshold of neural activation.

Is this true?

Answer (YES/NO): NO